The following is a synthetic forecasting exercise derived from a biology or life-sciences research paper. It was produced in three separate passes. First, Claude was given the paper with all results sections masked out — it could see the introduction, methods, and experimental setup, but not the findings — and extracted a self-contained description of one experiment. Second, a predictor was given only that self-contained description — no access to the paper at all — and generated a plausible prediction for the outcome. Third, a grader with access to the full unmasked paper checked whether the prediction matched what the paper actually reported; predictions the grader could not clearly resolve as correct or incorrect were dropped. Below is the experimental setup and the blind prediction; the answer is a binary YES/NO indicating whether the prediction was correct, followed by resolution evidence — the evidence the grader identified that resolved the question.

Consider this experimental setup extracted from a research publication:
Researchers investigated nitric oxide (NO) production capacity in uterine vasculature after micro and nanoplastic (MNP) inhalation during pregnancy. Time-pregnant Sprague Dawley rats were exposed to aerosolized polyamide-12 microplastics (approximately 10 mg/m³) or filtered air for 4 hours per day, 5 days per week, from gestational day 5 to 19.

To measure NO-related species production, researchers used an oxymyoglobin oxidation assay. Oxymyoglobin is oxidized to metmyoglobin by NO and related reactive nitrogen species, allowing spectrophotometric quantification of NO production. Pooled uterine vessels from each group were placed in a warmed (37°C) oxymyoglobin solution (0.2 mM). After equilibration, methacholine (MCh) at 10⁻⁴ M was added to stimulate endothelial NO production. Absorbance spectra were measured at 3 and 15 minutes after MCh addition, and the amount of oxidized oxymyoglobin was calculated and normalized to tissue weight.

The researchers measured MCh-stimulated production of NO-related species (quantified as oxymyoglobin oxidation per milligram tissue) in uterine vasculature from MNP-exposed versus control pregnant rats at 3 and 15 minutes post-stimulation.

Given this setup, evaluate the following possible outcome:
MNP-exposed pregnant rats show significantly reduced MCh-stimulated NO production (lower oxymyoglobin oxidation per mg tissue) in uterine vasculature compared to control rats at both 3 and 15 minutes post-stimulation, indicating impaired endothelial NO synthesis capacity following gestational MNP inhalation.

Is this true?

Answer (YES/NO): NO